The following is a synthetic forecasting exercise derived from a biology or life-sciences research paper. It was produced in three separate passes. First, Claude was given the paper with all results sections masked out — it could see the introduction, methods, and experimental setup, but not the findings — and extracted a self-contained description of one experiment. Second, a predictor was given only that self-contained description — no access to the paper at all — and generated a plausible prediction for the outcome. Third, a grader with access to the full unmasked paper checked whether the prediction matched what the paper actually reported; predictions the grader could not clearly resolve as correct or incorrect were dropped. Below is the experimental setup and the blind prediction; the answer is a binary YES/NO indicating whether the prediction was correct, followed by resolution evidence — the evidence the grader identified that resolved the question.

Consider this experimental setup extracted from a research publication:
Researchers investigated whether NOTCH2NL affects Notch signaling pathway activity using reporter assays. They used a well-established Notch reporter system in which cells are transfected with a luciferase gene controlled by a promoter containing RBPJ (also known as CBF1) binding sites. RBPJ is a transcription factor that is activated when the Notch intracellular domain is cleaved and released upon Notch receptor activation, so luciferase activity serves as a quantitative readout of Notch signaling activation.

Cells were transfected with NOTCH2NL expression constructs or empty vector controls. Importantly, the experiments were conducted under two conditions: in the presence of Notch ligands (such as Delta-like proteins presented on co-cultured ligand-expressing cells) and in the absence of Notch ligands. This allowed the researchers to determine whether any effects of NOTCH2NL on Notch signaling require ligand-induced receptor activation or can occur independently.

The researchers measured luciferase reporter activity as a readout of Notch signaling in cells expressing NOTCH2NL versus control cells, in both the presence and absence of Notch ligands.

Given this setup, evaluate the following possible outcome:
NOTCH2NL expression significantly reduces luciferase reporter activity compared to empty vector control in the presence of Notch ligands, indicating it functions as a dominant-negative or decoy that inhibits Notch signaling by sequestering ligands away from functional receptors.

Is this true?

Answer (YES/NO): NO